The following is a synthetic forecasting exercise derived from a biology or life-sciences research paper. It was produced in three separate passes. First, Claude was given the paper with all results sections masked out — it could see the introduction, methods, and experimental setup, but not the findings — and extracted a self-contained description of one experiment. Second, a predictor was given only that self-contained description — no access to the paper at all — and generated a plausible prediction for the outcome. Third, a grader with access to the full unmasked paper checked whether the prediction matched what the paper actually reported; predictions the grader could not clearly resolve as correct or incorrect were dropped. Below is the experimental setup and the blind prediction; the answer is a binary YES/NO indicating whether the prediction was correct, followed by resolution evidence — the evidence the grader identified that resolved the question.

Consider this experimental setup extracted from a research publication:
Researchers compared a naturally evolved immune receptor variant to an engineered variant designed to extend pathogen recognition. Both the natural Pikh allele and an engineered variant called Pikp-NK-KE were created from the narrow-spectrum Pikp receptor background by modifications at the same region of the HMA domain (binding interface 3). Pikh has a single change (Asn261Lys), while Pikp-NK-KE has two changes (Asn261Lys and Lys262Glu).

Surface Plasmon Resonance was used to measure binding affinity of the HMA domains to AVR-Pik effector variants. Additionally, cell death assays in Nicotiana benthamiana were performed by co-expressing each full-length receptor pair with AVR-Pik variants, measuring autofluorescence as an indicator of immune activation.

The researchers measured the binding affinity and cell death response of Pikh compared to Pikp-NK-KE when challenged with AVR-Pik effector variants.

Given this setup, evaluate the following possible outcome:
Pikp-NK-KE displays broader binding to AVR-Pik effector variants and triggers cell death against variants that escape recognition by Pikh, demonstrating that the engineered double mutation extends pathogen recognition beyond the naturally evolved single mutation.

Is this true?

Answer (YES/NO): NO